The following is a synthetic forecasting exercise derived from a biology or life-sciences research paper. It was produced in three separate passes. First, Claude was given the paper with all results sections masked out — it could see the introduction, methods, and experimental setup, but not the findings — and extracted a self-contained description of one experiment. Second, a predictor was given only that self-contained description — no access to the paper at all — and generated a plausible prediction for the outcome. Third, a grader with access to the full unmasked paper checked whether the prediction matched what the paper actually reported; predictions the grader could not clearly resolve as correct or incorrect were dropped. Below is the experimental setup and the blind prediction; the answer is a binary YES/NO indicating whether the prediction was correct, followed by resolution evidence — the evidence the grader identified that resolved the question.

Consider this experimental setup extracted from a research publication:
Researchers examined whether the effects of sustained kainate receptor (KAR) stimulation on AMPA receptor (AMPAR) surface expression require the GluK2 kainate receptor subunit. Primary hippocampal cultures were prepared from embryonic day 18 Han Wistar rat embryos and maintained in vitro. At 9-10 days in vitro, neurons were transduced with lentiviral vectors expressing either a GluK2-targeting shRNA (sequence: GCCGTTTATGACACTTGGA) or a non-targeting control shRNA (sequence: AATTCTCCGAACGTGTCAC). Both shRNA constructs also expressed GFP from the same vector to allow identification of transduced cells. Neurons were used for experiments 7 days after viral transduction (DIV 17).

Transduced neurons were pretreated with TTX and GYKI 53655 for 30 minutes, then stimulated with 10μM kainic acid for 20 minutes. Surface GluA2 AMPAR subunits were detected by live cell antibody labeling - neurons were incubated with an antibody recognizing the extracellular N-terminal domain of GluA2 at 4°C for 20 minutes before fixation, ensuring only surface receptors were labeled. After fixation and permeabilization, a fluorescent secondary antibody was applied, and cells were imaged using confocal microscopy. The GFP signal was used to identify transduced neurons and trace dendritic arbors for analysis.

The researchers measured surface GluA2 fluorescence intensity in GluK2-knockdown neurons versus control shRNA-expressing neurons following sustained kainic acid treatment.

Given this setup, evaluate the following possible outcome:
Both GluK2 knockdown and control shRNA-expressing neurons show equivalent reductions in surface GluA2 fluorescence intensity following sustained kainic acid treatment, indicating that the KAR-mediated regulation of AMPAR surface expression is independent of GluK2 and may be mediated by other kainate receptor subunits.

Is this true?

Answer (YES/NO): NO